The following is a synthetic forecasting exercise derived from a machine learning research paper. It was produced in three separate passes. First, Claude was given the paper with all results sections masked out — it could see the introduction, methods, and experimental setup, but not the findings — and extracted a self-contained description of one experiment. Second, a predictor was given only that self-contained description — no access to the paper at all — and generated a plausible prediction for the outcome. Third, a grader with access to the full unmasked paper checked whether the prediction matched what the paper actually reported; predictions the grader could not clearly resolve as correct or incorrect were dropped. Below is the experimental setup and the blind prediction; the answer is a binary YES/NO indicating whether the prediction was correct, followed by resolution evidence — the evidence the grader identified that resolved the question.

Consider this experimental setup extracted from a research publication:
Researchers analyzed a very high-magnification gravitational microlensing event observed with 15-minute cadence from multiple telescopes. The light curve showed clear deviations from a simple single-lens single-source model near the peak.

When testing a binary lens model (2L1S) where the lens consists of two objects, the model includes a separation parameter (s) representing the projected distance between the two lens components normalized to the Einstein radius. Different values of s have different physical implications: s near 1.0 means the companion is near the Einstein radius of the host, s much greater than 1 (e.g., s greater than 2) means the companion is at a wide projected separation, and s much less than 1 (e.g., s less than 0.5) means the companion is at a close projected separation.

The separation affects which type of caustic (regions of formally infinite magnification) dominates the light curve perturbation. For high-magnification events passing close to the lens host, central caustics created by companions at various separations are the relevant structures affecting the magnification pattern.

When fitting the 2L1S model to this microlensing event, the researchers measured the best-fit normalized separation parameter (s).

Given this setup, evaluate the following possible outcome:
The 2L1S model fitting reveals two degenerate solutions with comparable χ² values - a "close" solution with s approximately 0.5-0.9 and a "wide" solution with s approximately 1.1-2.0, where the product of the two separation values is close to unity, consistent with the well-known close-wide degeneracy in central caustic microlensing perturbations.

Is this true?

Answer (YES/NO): NO